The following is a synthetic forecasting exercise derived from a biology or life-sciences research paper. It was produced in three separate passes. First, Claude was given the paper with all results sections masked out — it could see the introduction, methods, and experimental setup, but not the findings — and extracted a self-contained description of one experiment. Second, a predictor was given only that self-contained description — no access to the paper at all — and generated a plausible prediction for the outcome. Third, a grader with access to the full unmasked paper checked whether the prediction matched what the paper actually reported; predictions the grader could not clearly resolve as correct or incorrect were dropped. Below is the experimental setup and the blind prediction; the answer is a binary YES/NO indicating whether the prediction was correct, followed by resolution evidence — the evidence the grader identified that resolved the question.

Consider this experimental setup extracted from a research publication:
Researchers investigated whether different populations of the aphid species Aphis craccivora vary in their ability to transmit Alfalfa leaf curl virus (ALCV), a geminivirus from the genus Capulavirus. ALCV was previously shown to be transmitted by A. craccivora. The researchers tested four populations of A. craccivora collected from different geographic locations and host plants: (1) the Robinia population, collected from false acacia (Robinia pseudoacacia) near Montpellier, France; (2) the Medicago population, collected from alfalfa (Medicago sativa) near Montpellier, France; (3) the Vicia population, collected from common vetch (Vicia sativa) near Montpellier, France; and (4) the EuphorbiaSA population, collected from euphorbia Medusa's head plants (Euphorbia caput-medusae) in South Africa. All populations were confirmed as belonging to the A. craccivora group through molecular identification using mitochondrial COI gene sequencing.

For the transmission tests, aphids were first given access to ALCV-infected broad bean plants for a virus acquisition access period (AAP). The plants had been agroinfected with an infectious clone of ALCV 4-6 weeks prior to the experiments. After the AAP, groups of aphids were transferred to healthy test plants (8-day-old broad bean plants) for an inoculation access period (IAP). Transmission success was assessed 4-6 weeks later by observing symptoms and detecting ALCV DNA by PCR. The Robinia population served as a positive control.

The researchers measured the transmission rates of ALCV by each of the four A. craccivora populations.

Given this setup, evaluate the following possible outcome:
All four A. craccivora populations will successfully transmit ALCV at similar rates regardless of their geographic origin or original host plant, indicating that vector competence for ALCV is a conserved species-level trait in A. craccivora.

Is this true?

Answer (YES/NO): NO